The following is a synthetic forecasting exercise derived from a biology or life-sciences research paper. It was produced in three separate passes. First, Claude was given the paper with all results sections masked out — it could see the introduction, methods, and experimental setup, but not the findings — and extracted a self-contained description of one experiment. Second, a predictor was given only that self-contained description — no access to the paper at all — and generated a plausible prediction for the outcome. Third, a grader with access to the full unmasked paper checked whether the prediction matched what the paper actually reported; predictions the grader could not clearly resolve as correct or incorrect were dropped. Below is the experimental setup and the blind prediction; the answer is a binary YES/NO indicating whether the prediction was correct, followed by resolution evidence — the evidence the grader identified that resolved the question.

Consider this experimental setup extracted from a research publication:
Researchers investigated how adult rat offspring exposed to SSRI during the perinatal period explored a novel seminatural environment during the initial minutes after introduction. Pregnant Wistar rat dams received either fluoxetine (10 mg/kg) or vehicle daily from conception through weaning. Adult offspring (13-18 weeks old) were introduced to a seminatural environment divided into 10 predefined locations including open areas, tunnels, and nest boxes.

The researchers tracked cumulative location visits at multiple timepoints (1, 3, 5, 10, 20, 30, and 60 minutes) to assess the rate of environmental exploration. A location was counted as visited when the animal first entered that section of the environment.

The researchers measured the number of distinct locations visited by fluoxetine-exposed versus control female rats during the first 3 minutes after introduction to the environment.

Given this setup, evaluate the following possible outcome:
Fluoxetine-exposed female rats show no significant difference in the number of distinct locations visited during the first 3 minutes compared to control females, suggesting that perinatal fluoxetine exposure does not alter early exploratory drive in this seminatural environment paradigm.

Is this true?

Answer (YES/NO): NO